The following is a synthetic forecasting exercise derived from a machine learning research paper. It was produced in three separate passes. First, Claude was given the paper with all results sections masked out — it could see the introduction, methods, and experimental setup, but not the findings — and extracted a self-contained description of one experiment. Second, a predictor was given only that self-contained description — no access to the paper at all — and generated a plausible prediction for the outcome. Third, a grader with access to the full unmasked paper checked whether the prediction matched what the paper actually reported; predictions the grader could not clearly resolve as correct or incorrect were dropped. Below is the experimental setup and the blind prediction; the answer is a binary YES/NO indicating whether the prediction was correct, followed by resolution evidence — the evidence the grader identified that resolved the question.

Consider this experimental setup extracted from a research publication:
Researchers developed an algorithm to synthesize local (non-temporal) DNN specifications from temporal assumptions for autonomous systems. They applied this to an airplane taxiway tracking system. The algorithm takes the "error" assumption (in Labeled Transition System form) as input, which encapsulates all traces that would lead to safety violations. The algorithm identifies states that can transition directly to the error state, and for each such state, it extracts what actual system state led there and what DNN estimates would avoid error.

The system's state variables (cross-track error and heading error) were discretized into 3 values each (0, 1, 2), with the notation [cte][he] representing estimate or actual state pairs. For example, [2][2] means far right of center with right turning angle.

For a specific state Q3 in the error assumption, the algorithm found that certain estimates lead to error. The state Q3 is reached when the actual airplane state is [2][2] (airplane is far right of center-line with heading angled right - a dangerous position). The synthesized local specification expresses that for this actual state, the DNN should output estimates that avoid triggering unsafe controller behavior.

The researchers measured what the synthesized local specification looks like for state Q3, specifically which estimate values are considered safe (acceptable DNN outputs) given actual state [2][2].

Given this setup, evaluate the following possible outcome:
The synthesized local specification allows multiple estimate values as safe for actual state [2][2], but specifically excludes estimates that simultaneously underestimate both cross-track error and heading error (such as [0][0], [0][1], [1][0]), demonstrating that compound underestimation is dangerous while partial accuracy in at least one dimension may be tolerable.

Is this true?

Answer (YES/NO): YES